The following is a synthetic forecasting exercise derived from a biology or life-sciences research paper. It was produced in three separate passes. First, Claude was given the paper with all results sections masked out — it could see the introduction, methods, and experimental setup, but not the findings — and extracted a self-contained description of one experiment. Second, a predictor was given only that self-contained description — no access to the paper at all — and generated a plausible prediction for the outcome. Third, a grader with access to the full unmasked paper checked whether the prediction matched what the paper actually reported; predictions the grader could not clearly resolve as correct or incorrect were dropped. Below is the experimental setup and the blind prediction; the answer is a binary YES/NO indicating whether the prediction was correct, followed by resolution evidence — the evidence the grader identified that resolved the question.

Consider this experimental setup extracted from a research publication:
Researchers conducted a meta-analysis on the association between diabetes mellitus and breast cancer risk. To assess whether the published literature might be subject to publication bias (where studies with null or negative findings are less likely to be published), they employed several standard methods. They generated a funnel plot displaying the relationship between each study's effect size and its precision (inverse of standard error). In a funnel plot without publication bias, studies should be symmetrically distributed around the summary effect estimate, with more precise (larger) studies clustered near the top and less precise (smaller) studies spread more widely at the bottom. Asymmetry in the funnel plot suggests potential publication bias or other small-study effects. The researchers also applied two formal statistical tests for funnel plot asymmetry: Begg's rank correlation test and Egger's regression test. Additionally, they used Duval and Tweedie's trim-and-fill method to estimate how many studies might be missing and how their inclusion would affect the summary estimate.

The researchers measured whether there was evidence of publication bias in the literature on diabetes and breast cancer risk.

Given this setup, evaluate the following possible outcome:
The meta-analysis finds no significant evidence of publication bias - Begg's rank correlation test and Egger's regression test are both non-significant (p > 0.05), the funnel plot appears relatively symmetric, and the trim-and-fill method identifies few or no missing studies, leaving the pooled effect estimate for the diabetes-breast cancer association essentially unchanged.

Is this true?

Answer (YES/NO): NO